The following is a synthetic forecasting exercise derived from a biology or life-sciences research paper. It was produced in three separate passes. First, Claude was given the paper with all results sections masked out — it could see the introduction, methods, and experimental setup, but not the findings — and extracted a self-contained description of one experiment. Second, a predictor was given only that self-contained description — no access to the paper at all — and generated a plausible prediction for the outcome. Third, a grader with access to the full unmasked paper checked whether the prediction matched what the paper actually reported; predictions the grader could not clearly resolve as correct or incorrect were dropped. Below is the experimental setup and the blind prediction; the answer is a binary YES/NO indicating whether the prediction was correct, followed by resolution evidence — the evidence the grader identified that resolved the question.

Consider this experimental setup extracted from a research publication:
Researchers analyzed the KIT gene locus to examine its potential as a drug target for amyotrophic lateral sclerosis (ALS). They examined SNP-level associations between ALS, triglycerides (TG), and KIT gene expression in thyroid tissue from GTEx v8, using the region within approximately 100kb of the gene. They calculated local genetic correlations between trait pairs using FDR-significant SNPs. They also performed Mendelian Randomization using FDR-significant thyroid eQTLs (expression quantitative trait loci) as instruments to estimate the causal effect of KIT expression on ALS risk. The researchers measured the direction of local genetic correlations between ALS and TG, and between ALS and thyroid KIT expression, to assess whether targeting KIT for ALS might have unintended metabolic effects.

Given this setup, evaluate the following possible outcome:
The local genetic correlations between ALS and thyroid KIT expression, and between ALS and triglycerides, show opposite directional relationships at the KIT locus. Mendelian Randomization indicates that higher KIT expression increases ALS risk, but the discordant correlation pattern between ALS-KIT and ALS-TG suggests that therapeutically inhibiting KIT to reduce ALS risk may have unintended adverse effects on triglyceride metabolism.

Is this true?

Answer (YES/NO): NO